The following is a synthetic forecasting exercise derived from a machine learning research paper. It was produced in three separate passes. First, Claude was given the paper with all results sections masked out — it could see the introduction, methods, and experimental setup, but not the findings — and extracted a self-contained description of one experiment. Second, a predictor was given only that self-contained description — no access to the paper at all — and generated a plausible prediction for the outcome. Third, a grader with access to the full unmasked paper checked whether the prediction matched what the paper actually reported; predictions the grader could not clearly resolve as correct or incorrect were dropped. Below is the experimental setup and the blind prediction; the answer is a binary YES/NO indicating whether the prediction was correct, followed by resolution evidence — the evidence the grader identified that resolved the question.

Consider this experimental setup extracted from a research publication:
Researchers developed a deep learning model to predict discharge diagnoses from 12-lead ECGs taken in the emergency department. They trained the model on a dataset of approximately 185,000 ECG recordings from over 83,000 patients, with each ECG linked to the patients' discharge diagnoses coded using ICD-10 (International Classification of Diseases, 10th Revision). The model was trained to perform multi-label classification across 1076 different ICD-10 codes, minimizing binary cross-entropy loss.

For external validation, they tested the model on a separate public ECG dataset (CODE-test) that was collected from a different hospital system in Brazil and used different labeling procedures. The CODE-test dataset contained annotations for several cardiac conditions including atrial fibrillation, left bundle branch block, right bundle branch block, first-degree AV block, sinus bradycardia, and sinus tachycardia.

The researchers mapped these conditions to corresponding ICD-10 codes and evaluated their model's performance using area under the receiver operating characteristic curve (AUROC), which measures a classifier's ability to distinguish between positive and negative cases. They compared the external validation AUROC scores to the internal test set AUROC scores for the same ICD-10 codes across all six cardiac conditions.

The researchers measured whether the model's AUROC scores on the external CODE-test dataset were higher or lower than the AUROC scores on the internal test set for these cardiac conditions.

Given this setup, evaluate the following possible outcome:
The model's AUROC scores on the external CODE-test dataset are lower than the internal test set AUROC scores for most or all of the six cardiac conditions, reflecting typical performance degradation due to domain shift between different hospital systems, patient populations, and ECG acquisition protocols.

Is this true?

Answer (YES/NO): NO